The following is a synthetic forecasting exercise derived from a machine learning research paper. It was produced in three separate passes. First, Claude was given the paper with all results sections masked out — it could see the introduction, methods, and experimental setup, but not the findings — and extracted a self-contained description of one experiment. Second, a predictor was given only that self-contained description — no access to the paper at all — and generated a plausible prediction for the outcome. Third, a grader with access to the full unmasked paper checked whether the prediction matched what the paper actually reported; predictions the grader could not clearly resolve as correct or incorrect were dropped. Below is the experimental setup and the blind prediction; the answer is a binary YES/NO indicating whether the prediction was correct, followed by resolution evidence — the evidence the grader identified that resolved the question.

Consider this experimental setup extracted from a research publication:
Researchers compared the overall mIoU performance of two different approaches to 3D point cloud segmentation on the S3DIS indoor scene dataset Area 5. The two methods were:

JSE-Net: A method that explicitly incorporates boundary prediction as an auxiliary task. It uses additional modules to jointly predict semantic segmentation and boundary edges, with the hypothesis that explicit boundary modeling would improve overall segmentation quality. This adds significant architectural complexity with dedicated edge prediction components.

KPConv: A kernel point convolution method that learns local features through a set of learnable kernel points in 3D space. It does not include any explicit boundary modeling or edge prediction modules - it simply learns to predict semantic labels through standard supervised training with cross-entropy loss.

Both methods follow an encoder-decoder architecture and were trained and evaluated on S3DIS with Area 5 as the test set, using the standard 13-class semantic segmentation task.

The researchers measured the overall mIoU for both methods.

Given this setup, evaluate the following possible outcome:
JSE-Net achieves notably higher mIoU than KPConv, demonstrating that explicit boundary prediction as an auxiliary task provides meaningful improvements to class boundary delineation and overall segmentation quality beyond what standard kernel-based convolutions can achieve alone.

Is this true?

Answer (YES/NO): NO